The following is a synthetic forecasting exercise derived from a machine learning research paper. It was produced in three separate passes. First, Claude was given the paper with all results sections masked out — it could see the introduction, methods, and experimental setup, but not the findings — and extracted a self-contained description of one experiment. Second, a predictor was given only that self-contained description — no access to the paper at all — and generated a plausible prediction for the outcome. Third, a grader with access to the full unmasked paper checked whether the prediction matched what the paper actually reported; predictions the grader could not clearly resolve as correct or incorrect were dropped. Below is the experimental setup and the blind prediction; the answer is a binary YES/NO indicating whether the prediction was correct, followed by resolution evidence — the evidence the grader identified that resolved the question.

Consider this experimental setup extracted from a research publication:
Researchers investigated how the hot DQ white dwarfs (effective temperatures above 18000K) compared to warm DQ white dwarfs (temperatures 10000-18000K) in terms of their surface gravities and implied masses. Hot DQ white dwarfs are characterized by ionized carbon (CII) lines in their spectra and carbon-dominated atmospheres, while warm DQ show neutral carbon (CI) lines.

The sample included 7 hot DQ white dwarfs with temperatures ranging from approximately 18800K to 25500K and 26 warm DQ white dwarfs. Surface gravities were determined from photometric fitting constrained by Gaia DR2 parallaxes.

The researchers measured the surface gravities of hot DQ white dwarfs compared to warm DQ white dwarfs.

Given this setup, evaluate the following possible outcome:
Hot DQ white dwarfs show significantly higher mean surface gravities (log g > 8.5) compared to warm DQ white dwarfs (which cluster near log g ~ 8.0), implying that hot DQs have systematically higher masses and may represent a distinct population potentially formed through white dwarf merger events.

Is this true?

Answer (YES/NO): NO